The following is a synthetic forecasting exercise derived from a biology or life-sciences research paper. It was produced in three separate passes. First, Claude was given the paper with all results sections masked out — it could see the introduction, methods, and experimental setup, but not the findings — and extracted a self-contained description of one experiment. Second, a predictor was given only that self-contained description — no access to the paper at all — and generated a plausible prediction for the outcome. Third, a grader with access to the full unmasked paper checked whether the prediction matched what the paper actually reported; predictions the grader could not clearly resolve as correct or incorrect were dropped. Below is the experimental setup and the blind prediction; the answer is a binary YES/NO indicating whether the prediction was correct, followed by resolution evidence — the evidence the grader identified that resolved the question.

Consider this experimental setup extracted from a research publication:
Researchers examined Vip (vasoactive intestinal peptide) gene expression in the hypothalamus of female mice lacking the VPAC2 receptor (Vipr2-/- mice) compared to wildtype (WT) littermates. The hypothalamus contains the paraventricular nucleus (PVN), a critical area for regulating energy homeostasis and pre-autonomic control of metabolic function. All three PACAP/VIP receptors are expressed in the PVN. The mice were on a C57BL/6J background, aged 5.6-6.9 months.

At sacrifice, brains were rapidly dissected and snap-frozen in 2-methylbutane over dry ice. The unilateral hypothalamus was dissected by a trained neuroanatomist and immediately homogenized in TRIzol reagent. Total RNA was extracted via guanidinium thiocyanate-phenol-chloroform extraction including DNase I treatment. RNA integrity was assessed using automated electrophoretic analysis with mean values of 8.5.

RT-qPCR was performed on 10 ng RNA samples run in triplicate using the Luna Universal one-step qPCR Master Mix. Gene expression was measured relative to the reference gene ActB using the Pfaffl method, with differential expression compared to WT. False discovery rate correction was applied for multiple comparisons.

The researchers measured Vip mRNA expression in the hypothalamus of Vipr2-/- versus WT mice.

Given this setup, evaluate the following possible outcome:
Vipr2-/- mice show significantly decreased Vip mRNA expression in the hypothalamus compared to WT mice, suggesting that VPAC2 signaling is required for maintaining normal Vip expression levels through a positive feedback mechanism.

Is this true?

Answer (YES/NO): YES